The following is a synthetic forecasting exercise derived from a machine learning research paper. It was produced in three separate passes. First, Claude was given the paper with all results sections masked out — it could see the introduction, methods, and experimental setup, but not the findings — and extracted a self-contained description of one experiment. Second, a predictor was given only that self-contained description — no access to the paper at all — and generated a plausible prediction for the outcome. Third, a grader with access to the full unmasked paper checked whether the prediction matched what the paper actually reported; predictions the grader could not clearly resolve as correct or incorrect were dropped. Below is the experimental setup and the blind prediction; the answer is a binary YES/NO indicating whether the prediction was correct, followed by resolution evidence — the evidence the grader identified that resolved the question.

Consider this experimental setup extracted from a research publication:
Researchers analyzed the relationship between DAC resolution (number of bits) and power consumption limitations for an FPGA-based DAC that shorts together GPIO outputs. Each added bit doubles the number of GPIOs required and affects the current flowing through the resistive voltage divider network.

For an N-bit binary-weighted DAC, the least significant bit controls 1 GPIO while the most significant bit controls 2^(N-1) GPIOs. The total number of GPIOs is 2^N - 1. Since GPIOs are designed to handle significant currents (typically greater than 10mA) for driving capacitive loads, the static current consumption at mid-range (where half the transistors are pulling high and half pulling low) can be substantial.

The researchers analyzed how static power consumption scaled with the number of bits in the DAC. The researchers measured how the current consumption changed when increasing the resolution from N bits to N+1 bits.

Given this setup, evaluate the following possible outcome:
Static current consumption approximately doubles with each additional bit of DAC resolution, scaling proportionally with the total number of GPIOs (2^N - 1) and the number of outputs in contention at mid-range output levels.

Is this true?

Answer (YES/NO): YES